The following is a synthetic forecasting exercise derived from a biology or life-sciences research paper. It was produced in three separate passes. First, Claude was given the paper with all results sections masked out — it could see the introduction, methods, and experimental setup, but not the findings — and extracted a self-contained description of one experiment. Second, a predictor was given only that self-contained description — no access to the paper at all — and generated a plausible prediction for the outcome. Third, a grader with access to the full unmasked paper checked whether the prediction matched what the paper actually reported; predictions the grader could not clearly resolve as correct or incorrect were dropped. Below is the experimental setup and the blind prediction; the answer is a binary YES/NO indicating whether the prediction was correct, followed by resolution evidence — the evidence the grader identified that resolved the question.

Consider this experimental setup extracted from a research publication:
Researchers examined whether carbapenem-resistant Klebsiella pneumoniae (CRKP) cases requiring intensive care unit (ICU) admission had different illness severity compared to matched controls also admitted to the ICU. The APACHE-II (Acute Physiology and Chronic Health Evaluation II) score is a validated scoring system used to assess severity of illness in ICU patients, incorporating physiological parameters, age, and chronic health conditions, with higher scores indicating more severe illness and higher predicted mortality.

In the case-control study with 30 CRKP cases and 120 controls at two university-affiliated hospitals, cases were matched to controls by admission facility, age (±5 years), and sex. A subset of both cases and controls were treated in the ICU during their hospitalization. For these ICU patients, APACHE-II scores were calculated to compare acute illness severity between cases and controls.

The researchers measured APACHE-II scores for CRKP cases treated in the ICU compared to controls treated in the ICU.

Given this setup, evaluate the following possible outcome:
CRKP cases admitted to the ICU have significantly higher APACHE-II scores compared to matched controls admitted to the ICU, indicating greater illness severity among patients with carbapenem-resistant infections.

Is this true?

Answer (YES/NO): NO